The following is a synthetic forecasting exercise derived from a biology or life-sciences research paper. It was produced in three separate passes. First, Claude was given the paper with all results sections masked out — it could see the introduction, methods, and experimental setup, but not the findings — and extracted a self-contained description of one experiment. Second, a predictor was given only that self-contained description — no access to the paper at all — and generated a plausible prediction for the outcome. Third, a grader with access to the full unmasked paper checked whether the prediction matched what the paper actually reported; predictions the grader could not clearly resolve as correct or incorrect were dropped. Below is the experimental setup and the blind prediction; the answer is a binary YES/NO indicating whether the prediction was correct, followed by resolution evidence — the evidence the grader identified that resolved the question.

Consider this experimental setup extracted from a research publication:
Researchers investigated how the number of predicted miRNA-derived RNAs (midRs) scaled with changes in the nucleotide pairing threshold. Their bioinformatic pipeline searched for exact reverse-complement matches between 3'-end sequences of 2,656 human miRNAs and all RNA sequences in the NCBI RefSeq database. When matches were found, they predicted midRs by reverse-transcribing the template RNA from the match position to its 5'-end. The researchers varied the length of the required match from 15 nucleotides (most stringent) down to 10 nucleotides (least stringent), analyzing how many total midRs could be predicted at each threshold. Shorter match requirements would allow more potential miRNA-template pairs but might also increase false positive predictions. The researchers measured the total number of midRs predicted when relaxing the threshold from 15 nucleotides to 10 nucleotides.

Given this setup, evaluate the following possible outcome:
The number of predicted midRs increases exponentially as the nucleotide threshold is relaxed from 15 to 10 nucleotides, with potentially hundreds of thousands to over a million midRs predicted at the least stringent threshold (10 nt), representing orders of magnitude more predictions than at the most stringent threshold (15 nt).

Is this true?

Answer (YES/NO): YES